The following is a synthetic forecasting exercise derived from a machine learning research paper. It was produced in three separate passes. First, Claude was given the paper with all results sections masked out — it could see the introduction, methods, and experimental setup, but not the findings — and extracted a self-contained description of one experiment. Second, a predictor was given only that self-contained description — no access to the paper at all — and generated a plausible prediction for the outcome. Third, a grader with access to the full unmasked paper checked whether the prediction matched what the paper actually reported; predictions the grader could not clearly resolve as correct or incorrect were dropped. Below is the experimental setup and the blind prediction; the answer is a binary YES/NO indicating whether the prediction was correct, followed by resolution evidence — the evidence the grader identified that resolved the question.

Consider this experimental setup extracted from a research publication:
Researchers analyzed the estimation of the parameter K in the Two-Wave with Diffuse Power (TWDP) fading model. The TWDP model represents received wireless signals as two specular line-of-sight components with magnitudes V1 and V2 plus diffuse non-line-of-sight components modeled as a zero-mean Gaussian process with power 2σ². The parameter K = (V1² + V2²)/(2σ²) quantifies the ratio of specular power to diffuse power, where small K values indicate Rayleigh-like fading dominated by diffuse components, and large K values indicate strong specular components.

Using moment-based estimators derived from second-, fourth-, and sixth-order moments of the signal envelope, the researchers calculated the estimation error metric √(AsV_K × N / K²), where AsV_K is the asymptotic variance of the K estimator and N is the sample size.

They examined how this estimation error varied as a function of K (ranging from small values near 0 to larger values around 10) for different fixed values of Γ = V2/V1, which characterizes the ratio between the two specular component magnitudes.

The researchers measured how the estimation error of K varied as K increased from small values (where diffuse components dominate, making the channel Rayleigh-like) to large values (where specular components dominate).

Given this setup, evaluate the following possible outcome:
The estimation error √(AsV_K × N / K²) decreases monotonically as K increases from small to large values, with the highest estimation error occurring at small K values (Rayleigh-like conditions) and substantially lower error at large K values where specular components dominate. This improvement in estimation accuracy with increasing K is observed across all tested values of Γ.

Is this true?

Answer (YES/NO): YES